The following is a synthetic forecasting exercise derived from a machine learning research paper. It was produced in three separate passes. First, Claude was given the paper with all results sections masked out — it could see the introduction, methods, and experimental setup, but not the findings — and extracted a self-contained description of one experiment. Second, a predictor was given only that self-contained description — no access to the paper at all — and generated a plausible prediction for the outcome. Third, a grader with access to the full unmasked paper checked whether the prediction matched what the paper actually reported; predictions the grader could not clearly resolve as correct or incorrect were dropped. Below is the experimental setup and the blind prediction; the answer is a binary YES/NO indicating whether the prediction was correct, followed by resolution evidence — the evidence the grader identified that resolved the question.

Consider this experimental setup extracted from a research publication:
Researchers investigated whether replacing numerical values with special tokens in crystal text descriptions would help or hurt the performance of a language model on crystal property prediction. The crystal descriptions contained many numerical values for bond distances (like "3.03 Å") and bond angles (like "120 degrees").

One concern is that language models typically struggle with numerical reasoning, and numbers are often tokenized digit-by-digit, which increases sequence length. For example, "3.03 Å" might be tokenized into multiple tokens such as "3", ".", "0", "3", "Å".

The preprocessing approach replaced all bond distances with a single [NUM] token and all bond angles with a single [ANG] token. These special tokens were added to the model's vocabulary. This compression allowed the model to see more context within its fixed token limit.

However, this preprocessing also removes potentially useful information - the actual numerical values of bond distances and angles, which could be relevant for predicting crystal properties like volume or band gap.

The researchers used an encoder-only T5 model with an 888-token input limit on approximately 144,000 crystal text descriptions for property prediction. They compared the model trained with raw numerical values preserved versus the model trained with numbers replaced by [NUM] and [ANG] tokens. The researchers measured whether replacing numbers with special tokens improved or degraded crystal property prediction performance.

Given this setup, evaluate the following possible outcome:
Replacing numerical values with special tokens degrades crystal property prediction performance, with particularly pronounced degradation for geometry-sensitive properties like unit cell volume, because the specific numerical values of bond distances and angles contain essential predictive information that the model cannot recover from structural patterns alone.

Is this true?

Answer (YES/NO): NO